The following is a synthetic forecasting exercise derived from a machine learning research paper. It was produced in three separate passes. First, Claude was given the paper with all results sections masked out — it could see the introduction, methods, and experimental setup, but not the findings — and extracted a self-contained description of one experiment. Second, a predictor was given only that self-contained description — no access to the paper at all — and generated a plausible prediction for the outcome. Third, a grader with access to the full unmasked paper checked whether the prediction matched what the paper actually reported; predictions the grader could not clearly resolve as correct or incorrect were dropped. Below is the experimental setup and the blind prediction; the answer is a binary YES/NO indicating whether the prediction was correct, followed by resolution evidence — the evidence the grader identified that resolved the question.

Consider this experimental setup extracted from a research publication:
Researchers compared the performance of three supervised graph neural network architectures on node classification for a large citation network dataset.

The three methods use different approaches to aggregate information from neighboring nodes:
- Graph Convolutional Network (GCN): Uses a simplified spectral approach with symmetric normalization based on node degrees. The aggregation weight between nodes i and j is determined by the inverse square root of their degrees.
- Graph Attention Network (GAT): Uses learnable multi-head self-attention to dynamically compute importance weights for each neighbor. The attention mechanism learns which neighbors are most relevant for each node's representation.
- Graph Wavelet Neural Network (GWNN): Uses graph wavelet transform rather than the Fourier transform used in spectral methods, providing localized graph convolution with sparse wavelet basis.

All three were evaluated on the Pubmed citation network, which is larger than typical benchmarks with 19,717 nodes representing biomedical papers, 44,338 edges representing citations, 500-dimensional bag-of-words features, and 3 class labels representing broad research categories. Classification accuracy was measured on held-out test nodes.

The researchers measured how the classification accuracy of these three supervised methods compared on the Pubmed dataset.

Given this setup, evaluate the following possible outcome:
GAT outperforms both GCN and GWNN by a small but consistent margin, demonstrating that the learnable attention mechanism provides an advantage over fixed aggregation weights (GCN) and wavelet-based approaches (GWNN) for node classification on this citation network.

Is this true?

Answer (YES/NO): NO